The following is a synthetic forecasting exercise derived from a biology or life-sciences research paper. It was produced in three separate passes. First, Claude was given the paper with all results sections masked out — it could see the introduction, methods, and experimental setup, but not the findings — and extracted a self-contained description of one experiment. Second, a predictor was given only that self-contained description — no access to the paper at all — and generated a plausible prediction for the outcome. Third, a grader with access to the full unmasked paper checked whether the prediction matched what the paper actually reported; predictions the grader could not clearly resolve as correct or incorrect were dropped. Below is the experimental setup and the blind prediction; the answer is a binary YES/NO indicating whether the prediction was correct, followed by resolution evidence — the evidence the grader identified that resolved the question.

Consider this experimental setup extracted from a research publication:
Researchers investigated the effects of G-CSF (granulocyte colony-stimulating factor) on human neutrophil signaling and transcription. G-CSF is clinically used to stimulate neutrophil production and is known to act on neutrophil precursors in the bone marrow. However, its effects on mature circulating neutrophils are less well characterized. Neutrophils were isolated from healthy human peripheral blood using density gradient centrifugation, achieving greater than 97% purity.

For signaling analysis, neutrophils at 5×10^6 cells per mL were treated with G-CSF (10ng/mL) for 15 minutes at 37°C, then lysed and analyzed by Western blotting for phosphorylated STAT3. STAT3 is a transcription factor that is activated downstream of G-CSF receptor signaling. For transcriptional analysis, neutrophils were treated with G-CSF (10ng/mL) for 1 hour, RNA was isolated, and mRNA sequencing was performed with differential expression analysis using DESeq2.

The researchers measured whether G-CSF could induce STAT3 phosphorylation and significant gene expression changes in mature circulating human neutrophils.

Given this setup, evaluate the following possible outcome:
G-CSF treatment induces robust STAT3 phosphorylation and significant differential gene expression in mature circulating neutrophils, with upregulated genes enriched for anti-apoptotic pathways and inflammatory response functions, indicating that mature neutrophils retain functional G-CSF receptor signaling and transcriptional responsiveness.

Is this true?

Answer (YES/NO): YES